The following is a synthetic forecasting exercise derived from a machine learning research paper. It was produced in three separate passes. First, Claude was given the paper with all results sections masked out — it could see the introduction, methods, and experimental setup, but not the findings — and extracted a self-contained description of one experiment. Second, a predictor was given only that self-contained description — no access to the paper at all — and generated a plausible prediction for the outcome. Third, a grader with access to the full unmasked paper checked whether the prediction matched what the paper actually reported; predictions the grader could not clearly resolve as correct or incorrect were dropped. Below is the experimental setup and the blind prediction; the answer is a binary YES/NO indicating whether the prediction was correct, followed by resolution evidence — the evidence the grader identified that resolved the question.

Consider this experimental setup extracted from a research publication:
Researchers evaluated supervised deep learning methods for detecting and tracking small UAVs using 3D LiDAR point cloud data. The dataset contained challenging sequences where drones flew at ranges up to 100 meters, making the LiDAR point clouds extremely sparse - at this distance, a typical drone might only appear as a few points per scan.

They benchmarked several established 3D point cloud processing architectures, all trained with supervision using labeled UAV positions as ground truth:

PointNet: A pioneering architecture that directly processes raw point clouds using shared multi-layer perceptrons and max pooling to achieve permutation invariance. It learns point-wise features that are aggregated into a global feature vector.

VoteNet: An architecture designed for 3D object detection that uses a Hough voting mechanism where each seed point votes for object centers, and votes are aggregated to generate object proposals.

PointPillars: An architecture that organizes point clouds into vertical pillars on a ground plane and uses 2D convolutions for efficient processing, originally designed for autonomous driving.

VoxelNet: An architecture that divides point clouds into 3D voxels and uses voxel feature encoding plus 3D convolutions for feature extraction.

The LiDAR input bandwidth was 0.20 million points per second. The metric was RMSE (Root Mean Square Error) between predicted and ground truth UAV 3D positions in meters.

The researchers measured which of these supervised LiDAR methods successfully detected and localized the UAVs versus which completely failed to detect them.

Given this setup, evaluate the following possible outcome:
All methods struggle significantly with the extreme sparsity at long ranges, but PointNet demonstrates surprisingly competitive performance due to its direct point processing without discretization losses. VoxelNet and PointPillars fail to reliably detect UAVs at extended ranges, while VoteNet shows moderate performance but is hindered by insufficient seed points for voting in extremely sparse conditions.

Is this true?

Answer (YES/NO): NO